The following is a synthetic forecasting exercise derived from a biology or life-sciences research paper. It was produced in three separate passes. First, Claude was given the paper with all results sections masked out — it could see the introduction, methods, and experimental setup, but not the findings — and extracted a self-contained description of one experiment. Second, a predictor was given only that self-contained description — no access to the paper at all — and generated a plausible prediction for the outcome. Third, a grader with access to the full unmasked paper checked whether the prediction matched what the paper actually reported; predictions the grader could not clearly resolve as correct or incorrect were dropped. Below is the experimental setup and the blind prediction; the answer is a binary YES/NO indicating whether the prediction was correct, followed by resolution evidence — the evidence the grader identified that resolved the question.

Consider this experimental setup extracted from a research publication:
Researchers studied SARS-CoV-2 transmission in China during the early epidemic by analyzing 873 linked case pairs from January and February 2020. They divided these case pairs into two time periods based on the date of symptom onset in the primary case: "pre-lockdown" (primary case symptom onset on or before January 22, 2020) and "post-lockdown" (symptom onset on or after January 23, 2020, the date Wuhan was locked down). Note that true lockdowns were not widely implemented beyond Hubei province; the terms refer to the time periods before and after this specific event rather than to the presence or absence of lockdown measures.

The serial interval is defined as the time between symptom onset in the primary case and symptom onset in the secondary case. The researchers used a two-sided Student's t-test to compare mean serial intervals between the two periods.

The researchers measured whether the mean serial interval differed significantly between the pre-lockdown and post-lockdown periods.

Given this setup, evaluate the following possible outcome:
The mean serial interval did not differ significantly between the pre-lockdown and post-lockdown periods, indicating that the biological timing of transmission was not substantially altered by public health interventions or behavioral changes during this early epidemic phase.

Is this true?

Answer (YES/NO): NO